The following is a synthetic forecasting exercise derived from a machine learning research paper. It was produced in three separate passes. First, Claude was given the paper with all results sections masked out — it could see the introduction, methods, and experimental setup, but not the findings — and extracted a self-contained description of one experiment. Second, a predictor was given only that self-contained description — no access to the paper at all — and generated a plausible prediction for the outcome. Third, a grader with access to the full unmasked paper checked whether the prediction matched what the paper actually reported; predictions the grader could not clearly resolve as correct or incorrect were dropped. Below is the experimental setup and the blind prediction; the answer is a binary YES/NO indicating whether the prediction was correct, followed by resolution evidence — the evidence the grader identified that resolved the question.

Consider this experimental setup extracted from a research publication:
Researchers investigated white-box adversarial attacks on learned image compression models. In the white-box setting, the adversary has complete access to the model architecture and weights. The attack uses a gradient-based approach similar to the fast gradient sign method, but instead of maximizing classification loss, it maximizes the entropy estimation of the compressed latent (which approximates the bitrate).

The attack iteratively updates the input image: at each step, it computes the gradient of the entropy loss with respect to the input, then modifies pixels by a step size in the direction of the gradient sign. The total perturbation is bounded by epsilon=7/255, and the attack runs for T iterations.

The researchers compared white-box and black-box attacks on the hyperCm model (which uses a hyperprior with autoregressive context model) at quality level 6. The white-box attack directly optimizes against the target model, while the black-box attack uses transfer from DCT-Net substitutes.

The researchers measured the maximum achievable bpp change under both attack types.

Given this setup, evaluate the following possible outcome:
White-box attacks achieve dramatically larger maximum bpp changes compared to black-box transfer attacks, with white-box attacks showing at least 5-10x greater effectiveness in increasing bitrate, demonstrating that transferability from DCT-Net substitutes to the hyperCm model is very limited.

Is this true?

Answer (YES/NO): YES